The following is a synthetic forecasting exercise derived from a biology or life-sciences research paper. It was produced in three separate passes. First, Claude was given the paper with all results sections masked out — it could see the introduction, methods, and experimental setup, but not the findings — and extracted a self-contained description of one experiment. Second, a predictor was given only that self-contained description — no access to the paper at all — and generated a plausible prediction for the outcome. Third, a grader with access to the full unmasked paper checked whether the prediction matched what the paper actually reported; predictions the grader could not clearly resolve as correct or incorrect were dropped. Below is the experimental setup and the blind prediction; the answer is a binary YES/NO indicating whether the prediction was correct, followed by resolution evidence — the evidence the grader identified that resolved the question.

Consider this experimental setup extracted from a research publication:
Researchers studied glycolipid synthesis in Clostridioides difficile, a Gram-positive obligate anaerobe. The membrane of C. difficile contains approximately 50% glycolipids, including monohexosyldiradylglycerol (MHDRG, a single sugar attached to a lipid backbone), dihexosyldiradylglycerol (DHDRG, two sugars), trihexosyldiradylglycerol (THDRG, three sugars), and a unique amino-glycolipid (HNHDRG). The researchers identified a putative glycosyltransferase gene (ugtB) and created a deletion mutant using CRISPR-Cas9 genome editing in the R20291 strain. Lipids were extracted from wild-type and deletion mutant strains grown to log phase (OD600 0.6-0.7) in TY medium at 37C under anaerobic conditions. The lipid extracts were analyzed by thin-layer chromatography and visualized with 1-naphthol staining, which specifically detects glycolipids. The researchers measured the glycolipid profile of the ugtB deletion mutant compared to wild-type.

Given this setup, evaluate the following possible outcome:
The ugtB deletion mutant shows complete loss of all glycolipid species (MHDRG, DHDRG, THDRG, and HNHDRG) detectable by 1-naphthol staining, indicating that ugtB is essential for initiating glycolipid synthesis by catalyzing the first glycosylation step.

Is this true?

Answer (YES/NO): NO